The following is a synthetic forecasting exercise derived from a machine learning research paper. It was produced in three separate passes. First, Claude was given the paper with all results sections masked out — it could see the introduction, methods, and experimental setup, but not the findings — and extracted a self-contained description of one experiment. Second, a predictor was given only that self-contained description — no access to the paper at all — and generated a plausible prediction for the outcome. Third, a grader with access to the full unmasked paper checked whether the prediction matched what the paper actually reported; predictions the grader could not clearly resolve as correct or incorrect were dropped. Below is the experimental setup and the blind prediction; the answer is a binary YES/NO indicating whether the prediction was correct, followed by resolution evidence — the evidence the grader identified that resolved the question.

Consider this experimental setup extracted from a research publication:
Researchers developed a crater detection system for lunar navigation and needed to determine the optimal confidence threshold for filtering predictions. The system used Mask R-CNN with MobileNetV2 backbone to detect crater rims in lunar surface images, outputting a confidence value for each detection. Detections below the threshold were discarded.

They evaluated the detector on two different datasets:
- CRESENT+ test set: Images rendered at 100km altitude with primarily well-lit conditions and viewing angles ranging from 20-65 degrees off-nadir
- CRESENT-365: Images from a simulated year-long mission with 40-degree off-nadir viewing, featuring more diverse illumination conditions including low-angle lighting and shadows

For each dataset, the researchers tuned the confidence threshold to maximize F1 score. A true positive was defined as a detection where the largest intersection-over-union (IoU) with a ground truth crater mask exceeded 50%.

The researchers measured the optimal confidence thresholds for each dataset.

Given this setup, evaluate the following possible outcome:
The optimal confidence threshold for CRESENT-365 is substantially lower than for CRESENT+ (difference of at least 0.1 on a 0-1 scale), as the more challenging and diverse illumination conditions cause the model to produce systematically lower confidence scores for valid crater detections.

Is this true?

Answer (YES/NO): YES